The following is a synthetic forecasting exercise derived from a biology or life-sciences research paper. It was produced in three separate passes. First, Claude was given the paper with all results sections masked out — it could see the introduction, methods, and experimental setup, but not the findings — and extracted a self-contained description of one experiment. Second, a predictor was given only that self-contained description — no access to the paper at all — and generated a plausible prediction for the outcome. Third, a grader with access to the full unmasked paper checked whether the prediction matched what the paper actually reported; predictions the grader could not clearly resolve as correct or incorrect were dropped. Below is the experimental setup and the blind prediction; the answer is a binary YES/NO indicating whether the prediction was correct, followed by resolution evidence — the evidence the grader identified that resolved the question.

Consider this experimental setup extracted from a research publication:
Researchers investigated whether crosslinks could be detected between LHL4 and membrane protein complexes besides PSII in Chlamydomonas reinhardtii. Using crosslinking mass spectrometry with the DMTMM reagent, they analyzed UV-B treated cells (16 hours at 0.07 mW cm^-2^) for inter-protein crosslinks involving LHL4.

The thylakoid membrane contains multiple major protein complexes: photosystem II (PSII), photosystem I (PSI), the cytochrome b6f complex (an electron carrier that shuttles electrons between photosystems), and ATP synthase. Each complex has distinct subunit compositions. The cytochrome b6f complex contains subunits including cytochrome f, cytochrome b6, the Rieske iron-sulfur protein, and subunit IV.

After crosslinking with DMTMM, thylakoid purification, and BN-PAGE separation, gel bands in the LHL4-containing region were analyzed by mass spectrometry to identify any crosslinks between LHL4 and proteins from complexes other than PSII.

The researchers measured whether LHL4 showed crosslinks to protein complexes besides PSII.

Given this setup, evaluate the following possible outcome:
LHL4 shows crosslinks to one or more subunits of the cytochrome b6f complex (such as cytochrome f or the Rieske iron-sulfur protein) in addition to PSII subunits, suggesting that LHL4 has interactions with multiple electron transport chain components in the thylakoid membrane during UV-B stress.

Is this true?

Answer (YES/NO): NO